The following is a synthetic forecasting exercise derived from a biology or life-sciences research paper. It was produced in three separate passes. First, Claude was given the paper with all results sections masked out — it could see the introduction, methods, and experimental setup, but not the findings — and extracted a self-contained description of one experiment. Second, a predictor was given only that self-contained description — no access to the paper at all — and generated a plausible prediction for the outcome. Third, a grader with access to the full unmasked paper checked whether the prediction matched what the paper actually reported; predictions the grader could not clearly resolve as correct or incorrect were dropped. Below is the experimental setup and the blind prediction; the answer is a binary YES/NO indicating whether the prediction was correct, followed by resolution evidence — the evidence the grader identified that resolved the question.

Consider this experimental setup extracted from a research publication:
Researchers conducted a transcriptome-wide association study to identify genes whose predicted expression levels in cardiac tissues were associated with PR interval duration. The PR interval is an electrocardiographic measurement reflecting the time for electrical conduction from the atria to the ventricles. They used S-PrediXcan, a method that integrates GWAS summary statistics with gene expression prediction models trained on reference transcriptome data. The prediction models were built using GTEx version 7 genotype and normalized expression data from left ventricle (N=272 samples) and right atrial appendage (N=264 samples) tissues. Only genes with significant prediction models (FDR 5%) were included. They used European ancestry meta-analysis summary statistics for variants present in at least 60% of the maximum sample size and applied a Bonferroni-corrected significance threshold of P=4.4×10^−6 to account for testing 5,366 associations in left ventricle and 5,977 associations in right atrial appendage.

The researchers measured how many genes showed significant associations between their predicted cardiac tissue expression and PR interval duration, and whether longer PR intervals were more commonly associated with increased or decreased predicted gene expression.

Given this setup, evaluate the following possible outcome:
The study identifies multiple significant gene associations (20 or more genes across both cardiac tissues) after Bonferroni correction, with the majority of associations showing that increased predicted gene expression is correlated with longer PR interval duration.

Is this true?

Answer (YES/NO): NO